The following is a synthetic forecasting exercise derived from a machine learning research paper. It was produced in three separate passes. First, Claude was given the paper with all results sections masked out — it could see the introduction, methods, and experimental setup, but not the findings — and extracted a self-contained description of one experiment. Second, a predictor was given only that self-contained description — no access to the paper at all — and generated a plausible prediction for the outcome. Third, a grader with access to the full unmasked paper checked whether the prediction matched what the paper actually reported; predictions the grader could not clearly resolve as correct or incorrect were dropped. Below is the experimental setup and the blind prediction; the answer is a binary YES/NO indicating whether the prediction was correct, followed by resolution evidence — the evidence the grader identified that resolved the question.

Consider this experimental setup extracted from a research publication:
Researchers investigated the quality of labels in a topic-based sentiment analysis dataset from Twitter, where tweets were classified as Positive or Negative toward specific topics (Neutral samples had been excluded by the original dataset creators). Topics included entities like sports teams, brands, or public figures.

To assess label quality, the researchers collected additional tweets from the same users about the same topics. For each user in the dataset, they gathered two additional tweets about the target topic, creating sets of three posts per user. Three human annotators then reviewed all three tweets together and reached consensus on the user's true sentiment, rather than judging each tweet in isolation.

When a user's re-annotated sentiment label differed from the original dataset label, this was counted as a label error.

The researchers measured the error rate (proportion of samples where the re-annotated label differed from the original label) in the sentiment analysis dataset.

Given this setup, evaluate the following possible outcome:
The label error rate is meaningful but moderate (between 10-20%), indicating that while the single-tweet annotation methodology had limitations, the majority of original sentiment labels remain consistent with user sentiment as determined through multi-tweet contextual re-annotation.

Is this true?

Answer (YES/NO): NO